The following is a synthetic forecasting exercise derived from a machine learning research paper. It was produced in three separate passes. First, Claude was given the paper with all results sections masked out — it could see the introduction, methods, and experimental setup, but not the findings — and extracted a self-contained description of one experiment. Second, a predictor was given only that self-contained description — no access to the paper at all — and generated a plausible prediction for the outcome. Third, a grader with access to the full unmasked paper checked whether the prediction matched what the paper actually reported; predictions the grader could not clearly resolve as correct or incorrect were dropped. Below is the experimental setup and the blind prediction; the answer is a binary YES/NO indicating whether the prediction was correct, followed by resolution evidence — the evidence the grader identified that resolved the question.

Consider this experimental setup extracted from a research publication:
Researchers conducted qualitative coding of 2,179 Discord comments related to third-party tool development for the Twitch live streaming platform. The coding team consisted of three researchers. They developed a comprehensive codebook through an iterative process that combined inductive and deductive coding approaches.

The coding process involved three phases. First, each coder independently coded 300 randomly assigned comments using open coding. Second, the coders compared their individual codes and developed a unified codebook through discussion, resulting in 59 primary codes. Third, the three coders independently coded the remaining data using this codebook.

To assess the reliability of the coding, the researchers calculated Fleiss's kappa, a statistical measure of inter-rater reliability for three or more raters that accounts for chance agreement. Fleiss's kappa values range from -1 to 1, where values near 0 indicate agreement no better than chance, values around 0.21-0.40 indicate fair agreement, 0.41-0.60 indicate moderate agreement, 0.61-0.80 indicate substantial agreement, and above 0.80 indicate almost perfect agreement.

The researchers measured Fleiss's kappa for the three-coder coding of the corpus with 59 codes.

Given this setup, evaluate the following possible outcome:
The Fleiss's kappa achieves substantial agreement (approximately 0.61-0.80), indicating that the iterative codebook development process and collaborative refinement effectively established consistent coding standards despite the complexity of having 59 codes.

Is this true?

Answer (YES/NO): NO